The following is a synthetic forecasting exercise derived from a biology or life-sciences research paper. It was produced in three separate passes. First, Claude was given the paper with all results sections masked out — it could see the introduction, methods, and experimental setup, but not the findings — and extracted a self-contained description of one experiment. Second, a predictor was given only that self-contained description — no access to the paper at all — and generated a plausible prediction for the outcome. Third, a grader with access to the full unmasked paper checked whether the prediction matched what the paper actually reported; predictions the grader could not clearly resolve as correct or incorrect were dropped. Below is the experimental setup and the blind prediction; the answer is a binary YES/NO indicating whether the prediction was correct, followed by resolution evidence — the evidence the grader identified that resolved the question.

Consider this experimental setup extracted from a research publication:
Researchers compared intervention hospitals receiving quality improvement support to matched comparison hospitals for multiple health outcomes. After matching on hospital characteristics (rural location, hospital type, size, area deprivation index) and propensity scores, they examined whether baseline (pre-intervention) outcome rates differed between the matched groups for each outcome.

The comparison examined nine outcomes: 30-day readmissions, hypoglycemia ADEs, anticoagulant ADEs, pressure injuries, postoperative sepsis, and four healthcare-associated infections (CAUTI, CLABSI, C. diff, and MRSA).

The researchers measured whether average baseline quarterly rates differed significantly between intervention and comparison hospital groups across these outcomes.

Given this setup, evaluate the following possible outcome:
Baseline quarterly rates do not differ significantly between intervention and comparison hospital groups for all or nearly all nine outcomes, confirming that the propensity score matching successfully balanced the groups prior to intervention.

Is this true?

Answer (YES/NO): NO